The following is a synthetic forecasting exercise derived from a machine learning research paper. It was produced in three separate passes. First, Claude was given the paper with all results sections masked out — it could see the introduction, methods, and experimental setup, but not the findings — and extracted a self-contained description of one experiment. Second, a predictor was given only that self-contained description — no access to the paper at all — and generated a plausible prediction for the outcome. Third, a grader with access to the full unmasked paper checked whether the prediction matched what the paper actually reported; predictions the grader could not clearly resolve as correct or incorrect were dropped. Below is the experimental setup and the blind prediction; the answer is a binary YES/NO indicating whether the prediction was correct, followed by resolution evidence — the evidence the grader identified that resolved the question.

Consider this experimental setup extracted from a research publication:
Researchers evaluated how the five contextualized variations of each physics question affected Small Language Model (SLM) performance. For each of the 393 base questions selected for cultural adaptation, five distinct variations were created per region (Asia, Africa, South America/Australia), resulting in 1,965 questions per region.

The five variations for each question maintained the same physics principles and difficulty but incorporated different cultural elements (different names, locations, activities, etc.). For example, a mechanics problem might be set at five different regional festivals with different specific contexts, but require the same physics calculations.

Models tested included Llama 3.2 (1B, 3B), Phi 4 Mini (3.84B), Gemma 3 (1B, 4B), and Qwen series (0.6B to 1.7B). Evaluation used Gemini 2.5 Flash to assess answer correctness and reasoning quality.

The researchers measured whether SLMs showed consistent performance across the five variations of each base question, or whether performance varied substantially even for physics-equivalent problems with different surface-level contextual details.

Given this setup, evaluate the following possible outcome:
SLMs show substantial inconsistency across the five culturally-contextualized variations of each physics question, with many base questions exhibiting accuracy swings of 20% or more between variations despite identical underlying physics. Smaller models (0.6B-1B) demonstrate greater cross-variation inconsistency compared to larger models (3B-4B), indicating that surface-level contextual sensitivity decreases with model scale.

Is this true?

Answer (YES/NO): NO